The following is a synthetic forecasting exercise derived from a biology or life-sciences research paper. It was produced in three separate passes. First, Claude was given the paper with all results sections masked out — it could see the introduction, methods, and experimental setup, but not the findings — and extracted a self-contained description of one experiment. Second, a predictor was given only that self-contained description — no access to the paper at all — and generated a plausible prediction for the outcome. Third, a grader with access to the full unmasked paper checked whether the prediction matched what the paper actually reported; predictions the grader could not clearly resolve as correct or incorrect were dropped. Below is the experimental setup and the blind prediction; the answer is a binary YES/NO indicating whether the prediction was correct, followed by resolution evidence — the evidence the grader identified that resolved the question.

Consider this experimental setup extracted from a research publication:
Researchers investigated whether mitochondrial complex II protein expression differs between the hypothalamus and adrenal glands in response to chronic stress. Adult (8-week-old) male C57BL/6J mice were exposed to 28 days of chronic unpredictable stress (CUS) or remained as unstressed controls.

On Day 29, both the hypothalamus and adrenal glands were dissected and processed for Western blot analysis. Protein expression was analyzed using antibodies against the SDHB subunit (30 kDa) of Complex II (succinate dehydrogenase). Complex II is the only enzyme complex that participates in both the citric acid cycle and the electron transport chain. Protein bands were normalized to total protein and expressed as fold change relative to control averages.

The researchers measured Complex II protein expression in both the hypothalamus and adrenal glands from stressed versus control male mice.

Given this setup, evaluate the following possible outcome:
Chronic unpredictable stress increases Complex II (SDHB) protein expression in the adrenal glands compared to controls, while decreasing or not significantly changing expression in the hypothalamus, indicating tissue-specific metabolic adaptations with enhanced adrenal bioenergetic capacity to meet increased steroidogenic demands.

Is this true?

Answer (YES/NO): YES